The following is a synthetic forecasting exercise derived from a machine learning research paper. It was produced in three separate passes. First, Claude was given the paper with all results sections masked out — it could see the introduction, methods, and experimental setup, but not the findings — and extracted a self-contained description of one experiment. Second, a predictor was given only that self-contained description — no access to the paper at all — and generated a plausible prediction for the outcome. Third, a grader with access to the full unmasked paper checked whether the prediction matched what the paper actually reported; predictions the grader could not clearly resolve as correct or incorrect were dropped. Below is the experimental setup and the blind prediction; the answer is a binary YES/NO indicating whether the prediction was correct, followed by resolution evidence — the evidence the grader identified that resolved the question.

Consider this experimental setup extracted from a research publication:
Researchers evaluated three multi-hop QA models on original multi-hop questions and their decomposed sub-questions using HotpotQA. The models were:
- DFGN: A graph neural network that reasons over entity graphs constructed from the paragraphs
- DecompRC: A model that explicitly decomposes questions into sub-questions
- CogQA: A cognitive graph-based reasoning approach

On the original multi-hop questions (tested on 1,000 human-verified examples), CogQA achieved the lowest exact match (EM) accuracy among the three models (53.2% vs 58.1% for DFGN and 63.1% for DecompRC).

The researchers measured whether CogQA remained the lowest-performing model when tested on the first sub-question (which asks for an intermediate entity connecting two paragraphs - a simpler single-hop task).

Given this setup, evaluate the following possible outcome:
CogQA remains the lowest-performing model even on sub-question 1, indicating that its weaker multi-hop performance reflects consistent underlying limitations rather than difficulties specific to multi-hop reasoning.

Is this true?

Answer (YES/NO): NO